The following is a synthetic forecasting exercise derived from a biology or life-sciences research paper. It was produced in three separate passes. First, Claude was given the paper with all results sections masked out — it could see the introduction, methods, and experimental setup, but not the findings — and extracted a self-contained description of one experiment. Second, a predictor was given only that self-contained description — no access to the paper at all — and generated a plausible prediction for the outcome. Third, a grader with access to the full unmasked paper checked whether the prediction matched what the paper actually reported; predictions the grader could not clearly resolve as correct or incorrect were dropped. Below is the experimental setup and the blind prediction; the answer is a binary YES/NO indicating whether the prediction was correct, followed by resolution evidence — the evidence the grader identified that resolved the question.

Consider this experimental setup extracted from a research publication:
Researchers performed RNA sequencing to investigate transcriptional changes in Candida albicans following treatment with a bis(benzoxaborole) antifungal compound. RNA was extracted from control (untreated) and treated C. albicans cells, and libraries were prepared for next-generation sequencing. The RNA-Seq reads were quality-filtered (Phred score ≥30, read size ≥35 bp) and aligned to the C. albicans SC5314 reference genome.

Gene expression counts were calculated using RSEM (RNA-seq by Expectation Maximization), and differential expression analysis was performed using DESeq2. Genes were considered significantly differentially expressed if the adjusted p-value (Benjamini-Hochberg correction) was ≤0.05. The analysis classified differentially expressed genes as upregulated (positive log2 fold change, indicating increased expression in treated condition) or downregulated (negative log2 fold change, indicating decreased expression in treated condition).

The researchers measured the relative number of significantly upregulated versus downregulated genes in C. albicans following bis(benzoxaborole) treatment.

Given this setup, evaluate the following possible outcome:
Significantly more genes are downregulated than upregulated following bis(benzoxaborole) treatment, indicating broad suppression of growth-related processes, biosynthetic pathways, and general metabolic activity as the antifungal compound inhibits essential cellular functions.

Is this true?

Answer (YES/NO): NO